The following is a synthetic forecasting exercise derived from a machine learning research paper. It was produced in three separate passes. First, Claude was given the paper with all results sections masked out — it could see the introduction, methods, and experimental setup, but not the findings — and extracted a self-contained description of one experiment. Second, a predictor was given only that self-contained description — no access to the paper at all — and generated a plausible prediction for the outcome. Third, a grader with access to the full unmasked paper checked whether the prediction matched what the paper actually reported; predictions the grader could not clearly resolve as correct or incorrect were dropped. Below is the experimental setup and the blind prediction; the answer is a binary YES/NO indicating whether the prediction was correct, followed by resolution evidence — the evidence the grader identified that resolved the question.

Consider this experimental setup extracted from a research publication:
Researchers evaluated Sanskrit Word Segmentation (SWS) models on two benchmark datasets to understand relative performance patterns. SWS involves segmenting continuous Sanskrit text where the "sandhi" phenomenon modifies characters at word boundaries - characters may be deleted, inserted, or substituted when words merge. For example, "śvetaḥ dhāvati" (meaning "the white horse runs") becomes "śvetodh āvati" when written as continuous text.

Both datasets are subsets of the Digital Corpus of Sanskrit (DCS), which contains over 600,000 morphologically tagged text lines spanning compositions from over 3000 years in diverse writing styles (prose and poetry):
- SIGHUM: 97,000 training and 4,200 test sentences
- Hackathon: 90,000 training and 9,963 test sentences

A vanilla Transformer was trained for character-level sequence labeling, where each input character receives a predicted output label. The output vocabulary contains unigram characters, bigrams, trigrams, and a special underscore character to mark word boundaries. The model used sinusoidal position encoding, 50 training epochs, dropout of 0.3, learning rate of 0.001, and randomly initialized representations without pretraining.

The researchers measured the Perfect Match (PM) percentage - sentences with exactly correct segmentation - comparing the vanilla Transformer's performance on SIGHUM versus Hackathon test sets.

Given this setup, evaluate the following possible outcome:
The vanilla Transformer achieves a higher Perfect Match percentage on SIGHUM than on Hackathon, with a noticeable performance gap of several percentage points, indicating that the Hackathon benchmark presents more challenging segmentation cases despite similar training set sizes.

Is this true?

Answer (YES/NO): YES